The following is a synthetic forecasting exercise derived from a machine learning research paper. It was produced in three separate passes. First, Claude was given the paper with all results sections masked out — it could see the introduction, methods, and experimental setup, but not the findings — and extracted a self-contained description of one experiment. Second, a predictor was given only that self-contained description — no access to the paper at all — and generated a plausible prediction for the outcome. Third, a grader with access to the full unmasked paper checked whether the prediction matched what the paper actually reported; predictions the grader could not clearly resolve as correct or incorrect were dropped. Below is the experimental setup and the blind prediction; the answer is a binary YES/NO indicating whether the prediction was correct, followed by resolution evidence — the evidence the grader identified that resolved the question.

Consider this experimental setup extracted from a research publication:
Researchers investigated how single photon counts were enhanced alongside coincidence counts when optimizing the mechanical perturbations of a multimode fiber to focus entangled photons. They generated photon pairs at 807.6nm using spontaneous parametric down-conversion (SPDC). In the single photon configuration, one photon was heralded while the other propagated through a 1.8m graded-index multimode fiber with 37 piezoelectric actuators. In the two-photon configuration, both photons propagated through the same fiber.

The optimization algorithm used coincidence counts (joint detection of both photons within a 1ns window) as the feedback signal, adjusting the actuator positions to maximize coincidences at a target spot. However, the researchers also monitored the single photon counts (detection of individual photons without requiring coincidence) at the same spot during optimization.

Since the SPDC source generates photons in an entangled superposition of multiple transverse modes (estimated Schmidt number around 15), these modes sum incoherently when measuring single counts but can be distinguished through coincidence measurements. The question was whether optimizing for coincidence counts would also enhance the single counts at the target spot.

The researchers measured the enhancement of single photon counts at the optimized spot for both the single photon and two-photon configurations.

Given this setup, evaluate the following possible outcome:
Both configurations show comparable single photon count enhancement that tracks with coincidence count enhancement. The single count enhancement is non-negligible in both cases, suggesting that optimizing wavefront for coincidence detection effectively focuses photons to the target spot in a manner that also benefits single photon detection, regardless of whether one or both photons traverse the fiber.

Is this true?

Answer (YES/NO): YES